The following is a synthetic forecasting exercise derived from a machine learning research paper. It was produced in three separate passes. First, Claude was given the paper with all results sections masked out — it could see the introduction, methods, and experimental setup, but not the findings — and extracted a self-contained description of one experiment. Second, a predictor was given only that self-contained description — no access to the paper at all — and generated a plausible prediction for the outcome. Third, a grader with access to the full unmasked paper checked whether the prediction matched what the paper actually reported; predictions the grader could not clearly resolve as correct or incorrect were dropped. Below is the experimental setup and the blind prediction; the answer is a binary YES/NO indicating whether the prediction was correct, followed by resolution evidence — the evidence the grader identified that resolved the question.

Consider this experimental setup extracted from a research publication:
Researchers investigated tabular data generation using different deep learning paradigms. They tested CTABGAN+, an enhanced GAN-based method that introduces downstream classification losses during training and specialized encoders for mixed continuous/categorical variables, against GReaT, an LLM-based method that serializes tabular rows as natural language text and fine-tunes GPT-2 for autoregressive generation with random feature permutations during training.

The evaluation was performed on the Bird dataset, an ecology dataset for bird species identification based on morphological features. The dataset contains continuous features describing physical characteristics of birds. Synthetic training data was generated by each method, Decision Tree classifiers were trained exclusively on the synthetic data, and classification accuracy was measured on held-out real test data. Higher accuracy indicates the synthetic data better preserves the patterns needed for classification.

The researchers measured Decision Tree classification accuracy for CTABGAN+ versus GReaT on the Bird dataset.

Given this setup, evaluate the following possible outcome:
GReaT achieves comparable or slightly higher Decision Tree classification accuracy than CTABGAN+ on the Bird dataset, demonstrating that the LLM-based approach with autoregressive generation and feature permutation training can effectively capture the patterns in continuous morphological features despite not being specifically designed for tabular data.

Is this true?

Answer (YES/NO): NO